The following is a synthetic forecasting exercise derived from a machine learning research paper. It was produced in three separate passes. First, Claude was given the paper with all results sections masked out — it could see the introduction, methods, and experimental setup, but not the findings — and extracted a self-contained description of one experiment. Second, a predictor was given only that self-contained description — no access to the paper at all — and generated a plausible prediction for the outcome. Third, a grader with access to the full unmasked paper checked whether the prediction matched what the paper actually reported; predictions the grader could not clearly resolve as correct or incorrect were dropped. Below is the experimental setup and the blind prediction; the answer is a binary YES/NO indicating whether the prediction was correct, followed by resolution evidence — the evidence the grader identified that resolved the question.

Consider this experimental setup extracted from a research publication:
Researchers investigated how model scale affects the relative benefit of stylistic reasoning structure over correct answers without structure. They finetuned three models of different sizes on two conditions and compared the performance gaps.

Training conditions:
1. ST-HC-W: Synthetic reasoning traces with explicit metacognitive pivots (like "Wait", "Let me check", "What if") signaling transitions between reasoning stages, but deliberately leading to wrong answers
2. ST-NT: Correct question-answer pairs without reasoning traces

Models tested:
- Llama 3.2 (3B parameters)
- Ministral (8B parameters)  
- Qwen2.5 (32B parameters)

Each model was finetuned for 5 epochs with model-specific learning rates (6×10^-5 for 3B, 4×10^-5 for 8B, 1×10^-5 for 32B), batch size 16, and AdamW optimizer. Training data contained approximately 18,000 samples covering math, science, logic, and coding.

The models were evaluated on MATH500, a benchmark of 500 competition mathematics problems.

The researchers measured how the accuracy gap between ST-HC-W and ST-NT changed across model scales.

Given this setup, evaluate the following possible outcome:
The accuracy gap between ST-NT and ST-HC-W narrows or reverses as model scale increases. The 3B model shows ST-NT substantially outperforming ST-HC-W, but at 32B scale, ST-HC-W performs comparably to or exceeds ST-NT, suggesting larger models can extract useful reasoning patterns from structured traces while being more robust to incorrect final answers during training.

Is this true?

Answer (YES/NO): NO